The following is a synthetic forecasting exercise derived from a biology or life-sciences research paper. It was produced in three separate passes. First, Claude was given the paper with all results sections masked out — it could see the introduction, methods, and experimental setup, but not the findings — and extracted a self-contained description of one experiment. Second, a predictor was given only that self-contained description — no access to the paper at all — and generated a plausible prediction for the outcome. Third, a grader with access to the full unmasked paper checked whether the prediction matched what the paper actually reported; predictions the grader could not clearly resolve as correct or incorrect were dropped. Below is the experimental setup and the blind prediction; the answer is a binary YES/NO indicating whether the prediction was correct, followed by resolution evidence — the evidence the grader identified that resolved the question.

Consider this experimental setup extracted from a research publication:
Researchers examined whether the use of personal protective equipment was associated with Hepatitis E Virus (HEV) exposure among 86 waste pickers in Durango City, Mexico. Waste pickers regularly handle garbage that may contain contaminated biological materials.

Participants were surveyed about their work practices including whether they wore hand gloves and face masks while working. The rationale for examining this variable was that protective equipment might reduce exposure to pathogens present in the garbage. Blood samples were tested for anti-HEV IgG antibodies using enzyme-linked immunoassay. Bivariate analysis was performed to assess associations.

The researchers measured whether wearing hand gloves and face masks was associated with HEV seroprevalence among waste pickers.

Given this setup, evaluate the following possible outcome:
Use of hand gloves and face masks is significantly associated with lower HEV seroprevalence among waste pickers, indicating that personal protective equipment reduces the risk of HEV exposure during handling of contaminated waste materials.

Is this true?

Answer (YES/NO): NO